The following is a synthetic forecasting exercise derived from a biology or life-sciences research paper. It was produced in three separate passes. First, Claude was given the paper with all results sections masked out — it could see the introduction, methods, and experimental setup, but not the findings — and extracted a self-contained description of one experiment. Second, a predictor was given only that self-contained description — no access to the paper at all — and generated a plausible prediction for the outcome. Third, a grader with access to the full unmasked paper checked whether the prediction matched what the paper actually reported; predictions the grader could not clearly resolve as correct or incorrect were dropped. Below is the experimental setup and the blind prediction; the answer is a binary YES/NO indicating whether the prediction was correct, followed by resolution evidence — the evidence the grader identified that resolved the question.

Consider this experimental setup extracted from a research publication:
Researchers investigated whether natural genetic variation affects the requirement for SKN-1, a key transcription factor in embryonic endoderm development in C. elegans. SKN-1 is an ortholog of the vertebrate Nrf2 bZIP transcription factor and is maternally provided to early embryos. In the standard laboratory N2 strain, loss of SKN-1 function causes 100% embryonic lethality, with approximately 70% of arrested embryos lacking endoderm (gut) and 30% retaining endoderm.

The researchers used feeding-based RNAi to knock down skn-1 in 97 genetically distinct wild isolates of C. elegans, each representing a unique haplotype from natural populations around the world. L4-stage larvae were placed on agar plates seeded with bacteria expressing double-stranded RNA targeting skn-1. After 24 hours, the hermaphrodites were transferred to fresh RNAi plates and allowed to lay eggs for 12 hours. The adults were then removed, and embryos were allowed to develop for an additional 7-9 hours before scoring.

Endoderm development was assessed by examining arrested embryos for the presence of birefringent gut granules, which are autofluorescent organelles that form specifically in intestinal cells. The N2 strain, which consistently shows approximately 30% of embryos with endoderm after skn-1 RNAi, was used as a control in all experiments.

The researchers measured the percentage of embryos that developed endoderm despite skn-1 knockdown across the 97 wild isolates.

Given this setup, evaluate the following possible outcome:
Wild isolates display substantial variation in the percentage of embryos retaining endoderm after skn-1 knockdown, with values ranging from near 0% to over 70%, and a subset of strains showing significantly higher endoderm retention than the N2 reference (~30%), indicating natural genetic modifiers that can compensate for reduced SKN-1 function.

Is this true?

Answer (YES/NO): NO